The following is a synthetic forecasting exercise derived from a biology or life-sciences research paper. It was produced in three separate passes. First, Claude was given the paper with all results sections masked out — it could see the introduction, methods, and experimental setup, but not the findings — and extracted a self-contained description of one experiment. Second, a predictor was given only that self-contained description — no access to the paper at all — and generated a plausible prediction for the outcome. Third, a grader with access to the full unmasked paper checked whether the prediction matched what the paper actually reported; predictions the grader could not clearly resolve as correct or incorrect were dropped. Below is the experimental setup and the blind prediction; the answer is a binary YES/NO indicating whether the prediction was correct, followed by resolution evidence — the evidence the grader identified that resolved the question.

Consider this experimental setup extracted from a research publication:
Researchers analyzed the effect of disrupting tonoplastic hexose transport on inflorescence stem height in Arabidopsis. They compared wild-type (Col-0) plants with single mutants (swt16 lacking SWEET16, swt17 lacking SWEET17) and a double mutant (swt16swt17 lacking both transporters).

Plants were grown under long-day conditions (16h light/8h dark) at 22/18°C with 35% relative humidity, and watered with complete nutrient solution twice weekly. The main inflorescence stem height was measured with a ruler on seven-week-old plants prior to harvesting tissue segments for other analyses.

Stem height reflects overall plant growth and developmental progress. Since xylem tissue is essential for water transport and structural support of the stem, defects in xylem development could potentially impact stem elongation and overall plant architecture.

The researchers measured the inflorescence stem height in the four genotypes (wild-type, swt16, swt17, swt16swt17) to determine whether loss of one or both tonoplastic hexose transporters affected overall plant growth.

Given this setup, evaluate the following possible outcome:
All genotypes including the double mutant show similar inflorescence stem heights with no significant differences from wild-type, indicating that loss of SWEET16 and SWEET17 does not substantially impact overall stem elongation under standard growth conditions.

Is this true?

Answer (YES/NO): NO